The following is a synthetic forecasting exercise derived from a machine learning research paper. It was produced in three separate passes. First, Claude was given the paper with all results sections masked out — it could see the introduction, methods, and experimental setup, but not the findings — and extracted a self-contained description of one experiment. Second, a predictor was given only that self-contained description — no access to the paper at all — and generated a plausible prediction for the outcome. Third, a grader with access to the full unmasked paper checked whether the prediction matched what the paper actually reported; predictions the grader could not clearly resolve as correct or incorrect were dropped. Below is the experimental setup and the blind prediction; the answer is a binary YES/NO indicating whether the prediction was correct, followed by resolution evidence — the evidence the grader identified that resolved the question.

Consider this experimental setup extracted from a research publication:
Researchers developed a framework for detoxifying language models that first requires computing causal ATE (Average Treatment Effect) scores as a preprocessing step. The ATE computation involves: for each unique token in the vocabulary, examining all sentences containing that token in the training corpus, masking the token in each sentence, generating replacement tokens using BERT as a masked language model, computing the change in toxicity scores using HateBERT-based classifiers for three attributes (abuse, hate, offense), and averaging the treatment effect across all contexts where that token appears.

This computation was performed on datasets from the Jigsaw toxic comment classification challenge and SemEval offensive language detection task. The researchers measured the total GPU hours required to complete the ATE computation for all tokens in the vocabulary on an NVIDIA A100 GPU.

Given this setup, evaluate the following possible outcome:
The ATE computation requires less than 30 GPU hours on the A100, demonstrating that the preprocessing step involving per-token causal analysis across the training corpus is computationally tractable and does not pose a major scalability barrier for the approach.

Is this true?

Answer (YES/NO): YES